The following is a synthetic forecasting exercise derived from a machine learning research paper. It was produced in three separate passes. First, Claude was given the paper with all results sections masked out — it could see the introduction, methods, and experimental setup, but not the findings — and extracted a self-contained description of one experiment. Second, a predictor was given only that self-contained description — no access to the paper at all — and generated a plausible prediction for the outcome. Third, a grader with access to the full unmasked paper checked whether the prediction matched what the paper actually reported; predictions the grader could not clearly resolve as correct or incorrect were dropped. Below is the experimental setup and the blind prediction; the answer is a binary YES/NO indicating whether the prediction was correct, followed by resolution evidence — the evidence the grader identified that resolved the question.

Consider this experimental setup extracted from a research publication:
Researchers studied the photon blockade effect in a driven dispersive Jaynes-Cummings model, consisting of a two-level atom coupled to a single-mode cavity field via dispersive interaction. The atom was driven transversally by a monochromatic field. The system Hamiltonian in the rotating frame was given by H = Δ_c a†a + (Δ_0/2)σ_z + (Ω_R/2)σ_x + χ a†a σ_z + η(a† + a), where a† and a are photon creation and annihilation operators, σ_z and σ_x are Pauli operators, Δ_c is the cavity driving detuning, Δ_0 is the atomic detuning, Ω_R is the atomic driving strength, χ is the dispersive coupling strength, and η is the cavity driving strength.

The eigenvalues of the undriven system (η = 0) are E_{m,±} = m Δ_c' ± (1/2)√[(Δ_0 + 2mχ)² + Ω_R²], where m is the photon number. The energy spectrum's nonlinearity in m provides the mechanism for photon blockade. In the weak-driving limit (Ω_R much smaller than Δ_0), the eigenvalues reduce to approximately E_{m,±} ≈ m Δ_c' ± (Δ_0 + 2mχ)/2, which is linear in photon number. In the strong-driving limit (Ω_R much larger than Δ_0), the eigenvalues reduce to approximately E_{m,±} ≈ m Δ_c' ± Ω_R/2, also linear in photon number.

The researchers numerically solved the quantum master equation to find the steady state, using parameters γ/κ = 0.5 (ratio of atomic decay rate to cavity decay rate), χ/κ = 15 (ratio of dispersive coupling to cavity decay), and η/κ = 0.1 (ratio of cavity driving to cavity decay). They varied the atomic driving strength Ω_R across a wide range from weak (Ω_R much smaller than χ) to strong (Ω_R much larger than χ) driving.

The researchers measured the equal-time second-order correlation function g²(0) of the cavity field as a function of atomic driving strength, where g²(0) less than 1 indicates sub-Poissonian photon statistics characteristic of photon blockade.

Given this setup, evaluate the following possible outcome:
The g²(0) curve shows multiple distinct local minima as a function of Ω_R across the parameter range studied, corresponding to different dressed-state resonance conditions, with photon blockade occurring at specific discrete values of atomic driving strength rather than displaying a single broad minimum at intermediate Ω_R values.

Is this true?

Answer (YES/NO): NO